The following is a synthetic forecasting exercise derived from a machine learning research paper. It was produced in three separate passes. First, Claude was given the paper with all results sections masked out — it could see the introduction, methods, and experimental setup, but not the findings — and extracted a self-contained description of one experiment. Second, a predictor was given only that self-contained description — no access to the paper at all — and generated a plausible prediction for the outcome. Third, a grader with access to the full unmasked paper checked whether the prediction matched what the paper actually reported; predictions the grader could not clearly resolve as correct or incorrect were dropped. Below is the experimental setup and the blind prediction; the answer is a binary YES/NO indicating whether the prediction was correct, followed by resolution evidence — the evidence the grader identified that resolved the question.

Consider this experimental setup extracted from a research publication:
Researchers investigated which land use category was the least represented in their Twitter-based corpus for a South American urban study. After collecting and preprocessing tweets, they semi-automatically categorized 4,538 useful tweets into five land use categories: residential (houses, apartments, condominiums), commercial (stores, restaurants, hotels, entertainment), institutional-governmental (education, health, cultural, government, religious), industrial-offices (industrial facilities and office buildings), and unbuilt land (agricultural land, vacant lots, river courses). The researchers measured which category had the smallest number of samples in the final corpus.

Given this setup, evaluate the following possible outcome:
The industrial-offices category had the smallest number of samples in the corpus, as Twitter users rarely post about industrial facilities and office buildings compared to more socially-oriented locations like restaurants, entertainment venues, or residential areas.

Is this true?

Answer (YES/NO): YES